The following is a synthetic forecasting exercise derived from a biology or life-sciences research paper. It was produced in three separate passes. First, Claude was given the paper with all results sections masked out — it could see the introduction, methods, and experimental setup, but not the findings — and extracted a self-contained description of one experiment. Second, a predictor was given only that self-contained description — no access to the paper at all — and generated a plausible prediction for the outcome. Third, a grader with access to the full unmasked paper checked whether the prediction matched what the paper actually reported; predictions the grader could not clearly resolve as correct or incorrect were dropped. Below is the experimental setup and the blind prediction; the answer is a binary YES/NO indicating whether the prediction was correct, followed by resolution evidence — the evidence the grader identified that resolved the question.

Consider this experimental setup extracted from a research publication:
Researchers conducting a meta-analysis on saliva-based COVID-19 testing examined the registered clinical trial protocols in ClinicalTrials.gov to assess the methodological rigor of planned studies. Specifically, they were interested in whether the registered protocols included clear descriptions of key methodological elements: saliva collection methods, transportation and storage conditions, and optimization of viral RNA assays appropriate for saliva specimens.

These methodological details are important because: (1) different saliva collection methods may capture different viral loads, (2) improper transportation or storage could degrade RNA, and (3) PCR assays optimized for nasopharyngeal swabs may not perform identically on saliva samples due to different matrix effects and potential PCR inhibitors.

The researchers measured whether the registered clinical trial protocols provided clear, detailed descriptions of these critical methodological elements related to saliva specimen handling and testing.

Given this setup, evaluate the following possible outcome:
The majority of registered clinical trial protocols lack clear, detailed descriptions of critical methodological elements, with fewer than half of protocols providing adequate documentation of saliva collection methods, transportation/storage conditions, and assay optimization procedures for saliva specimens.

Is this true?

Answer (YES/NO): YES